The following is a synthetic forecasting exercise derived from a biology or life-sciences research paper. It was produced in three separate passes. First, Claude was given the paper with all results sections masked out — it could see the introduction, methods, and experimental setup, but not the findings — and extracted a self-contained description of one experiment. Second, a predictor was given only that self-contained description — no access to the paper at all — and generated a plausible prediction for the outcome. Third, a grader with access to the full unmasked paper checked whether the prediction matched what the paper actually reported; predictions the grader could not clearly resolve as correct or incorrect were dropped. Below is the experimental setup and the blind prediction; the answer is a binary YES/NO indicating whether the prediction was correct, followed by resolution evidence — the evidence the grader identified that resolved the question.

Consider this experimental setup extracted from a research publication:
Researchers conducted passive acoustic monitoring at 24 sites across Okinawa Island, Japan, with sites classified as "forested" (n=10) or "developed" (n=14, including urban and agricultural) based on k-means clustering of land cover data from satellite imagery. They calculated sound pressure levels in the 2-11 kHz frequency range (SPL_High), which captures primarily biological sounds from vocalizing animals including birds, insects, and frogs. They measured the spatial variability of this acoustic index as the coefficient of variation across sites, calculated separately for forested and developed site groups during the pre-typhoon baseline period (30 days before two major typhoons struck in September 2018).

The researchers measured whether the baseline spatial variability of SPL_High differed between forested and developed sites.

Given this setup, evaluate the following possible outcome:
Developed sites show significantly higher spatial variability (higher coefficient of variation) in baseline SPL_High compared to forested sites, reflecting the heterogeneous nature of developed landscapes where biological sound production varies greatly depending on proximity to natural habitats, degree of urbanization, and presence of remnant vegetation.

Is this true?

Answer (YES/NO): YES